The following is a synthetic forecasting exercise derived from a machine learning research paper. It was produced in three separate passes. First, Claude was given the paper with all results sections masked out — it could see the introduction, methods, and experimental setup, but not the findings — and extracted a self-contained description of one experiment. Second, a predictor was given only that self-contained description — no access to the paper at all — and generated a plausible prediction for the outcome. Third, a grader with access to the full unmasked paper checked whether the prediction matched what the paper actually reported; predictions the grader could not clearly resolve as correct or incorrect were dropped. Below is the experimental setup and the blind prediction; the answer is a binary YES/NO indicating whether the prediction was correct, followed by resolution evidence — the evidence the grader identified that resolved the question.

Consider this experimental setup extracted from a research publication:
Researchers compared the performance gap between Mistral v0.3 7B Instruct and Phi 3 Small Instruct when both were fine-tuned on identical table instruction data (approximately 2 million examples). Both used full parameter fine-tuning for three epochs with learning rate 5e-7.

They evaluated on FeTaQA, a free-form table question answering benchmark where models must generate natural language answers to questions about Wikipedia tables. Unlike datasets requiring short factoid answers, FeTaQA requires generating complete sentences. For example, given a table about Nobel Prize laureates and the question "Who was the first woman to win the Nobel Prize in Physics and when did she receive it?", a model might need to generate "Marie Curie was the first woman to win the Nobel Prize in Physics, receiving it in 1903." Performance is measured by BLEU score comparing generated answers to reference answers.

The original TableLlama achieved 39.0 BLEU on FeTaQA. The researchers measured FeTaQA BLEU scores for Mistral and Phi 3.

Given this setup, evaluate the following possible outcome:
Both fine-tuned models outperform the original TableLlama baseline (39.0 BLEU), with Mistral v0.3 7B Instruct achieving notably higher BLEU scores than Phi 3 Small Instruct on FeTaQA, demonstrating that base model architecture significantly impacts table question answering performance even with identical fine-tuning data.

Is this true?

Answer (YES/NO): NO